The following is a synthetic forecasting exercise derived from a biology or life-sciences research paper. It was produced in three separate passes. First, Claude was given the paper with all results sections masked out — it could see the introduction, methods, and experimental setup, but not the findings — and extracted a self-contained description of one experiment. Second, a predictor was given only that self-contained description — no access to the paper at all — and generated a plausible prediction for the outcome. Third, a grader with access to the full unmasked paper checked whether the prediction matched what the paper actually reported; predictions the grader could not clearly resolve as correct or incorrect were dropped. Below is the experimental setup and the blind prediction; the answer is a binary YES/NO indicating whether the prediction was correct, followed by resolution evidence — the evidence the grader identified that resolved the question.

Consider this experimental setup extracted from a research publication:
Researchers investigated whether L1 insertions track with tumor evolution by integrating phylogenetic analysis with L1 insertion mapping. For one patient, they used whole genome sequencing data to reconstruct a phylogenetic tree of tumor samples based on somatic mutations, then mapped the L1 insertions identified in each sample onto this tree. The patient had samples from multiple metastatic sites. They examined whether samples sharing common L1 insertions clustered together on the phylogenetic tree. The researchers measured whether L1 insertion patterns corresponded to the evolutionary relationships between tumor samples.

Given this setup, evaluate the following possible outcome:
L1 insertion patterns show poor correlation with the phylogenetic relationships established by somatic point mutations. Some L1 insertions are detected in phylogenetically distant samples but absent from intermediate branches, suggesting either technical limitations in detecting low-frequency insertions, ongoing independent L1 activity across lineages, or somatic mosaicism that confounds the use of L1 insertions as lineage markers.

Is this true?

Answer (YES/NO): NO